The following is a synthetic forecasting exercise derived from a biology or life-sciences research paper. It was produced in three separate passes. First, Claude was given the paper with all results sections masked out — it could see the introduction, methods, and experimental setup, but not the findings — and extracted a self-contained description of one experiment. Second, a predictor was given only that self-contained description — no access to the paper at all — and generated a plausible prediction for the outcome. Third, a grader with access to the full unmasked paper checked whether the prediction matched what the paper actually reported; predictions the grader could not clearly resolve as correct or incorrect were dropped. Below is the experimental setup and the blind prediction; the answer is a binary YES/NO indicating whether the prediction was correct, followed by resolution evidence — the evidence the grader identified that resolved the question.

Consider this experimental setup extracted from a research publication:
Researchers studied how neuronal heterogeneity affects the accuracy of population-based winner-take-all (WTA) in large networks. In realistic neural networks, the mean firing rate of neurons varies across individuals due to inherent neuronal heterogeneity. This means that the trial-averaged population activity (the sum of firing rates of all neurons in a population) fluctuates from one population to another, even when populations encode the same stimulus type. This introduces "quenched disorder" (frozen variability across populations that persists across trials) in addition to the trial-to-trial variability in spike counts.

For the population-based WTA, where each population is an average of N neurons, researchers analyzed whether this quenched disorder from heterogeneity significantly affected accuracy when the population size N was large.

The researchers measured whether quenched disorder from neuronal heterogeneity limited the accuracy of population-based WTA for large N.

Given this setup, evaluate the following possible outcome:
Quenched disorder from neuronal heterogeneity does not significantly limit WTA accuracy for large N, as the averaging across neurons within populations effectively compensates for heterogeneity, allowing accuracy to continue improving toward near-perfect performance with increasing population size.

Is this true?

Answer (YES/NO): YES